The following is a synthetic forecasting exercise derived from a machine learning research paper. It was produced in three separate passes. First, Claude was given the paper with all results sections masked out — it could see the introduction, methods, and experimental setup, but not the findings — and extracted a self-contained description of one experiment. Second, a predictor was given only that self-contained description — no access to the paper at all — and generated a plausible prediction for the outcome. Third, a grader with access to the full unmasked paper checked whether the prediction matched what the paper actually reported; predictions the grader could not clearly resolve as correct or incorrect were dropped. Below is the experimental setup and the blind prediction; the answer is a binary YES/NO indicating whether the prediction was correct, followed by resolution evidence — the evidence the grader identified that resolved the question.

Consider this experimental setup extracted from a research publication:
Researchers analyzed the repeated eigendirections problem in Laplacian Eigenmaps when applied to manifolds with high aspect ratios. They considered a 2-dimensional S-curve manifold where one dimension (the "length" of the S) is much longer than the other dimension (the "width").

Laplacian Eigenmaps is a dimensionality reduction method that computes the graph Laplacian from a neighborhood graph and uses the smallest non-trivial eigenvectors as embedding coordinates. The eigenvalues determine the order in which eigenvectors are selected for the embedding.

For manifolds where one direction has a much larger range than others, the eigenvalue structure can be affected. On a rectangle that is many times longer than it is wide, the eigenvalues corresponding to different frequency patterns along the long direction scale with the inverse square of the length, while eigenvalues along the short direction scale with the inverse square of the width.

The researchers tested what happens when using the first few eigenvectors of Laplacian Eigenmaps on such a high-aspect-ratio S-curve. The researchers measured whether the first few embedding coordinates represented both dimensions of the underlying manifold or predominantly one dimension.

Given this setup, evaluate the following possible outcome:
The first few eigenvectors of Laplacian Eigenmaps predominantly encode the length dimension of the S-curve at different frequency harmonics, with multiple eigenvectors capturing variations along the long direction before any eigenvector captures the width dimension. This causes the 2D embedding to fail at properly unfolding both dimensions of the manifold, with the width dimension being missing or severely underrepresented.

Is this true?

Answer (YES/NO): YES